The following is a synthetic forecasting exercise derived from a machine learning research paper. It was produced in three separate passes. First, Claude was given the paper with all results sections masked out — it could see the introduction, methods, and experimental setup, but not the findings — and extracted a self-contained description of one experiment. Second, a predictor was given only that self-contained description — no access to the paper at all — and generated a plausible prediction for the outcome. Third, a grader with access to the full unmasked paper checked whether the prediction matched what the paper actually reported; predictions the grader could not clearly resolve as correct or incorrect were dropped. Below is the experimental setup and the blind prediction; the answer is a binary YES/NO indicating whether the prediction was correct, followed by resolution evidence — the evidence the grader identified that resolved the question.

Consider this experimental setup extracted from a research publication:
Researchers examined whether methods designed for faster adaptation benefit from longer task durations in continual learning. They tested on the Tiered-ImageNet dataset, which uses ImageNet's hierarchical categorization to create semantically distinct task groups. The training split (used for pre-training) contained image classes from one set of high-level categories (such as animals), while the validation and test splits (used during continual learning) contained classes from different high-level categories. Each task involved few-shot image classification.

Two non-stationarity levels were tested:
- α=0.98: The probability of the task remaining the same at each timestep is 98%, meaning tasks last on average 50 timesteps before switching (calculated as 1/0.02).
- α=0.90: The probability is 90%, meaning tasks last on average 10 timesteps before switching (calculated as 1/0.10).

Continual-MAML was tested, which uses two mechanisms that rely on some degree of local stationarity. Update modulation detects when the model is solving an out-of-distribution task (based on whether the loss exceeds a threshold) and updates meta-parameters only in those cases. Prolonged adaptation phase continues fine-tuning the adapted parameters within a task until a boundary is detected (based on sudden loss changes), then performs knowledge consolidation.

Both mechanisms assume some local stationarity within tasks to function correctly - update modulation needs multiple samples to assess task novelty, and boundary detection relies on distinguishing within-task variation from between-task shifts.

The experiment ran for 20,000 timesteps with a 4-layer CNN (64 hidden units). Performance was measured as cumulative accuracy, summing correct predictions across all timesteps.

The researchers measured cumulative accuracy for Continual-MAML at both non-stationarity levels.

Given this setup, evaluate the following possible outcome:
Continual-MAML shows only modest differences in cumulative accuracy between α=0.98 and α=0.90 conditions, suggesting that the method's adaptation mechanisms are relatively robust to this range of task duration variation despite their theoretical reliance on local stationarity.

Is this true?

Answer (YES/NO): NO